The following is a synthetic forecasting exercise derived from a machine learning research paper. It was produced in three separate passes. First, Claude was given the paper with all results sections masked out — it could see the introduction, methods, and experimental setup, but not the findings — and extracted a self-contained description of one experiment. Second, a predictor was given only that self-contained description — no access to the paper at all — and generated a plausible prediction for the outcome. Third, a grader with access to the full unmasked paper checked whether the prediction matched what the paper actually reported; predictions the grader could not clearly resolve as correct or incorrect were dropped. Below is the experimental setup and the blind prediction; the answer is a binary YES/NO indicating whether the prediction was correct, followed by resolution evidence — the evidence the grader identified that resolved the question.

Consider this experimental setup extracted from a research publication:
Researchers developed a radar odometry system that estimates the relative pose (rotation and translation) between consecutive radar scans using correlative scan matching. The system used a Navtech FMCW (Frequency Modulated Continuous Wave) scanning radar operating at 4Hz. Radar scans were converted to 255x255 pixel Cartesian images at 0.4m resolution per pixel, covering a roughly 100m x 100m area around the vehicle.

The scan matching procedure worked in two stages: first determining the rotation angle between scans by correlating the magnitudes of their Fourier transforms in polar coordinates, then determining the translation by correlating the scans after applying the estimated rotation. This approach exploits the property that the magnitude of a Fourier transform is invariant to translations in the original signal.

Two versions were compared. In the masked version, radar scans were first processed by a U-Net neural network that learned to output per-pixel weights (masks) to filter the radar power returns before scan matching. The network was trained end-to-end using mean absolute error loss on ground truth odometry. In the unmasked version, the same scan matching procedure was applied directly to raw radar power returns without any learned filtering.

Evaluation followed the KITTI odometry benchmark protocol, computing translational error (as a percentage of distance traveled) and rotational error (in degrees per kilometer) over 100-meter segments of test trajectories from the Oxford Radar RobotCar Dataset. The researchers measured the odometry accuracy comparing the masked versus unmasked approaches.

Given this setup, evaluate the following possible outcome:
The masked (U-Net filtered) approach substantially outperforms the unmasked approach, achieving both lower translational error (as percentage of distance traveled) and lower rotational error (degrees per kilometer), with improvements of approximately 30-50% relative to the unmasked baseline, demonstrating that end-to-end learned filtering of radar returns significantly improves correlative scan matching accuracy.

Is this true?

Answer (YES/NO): NO